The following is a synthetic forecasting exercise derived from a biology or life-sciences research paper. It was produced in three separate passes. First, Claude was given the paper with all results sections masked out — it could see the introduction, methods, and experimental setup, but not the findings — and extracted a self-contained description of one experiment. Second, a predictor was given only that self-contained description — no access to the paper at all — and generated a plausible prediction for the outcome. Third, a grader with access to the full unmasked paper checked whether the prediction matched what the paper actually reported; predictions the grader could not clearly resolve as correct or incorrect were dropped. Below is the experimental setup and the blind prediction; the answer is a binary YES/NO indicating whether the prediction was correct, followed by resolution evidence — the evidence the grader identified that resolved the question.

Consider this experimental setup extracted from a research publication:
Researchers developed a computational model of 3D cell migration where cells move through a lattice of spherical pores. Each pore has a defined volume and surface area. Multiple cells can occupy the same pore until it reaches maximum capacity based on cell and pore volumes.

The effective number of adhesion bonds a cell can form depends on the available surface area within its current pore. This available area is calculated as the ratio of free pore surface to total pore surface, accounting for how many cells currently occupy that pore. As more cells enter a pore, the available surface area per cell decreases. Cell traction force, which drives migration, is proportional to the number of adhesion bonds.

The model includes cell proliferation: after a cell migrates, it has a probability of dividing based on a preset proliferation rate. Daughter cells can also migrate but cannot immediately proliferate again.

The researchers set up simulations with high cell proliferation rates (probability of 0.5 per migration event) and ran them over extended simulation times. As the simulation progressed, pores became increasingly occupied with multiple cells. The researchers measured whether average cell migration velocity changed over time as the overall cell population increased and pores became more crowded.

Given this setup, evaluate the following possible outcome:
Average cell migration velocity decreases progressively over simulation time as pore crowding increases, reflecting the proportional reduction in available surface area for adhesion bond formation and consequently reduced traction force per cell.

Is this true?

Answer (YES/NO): NO